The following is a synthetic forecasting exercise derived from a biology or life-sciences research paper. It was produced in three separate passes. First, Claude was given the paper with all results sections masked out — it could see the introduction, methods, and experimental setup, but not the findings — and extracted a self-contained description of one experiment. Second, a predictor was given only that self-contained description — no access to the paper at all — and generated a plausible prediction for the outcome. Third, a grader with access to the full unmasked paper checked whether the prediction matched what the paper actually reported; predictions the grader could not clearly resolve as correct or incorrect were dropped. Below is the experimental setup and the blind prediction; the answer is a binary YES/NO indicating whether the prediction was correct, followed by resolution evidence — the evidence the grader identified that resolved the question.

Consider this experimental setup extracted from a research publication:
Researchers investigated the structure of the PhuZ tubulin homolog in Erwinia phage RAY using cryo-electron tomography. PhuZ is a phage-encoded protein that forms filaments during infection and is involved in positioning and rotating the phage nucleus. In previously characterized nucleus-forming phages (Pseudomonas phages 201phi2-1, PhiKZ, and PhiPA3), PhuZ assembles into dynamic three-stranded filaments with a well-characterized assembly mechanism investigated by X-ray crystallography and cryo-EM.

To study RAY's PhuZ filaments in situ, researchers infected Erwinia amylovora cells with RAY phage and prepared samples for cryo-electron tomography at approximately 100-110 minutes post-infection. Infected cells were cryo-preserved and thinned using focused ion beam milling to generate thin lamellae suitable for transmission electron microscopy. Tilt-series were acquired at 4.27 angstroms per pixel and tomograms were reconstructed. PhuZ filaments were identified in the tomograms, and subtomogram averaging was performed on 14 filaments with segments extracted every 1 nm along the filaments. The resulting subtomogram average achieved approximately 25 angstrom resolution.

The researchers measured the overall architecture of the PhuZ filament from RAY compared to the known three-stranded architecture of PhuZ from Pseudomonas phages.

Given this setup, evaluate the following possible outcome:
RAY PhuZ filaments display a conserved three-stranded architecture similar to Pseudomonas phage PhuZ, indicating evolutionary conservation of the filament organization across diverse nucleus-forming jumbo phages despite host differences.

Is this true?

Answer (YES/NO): NO